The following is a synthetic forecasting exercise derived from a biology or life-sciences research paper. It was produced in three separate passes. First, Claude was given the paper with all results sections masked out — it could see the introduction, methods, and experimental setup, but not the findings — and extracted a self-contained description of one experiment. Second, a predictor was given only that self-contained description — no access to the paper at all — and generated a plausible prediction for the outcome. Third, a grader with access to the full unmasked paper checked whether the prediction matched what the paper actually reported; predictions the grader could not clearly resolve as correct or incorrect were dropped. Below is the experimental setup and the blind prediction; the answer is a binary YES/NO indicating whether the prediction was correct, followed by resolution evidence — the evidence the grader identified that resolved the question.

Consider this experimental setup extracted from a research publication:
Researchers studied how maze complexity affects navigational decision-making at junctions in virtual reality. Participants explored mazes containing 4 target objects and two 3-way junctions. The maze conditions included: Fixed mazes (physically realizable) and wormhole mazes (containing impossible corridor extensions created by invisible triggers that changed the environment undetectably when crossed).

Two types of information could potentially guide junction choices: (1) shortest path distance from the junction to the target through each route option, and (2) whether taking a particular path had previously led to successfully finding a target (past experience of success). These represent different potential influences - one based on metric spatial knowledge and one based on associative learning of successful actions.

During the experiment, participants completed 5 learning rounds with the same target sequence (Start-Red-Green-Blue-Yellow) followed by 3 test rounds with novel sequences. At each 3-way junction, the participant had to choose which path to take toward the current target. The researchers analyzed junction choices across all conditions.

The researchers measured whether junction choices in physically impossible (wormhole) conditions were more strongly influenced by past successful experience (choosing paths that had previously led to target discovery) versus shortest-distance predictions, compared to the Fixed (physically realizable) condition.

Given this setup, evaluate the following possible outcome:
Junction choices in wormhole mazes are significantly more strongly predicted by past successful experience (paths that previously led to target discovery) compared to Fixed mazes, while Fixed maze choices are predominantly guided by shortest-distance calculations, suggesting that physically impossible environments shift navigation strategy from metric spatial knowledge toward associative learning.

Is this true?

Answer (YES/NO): YES